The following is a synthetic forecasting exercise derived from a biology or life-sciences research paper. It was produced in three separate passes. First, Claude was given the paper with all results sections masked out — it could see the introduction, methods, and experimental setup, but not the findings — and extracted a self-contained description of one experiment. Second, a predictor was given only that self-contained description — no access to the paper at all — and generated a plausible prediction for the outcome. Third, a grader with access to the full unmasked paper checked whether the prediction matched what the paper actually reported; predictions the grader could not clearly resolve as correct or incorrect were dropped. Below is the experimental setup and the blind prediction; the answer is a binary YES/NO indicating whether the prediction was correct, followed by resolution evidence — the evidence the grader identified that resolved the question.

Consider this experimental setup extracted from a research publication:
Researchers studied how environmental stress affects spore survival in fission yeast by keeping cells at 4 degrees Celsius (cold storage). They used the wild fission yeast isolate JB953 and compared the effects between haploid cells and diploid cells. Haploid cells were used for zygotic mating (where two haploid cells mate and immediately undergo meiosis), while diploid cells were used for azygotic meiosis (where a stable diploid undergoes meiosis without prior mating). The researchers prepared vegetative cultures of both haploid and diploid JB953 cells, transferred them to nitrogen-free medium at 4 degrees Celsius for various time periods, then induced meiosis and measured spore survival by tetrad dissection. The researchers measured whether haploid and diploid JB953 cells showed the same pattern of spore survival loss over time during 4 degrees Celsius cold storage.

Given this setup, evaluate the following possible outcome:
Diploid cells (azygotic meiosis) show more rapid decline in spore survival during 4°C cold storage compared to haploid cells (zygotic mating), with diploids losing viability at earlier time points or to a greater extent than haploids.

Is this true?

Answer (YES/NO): NO